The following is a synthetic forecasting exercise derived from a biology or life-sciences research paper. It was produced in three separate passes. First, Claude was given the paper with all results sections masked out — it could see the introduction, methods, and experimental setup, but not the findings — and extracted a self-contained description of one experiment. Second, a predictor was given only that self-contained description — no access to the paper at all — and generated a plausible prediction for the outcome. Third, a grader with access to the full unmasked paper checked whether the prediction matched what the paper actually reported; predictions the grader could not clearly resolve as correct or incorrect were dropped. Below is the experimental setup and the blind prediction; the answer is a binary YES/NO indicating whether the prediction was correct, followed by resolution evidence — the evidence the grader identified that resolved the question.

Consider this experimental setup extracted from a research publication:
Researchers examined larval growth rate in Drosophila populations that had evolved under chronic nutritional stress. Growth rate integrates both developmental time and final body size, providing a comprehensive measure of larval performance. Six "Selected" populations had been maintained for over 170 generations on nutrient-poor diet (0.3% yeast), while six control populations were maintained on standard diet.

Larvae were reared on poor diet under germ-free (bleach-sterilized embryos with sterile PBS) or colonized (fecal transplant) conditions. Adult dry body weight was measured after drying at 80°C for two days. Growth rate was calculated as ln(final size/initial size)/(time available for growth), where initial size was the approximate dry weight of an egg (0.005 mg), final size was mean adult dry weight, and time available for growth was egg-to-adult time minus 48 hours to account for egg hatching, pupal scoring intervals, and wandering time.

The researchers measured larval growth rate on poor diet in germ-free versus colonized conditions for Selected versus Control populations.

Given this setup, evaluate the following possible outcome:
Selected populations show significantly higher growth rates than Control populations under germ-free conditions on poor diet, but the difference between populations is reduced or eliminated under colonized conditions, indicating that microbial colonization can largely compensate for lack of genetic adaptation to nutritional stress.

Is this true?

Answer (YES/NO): YES